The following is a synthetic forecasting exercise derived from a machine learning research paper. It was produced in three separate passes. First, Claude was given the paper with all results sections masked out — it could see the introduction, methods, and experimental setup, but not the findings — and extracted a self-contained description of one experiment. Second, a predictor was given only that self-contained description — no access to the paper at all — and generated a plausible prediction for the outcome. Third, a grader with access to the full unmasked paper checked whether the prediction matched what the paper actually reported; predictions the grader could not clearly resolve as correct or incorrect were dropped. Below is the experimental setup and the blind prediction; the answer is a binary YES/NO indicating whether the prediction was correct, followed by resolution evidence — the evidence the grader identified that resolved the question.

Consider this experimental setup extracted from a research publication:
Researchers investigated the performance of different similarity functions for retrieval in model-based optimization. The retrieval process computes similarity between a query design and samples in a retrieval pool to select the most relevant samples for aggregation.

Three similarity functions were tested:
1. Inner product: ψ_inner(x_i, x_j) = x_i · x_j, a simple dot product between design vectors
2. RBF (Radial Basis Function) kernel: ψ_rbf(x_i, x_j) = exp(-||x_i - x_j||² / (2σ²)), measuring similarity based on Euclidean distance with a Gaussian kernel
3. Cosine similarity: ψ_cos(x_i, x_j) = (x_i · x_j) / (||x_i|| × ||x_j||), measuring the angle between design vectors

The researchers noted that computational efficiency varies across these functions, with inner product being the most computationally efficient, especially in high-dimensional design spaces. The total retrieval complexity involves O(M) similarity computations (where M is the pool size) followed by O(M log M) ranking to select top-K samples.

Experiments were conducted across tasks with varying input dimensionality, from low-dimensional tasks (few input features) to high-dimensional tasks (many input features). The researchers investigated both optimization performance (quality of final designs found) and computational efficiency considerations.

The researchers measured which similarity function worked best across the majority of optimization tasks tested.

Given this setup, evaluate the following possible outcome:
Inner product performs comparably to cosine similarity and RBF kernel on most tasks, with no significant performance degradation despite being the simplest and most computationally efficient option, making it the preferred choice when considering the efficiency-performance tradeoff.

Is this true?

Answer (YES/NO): NO